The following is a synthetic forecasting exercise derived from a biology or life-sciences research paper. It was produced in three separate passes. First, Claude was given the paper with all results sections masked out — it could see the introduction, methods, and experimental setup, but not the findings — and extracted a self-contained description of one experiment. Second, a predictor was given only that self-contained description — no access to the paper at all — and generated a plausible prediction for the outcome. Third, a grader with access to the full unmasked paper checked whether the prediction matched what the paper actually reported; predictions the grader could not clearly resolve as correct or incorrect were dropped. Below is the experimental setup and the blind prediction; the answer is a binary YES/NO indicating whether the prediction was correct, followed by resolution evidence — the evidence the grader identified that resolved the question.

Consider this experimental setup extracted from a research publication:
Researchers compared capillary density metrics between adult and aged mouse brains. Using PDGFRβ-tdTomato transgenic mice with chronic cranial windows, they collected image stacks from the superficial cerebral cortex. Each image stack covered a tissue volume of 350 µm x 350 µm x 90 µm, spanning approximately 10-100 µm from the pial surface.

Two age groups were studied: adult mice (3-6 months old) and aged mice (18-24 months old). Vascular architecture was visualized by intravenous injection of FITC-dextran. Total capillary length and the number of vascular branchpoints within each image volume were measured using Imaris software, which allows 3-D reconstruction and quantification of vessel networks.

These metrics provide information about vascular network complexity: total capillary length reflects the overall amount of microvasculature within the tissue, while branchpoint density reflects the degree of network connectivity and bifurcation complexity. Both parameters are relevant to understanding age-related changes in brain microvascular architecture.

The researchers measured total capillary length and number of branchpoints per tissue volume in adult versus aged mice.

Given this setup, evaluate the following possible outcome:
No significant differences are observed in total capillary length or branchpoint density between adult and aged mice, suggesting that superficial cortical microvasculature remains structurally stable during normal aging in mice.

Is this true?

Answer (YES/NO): YES